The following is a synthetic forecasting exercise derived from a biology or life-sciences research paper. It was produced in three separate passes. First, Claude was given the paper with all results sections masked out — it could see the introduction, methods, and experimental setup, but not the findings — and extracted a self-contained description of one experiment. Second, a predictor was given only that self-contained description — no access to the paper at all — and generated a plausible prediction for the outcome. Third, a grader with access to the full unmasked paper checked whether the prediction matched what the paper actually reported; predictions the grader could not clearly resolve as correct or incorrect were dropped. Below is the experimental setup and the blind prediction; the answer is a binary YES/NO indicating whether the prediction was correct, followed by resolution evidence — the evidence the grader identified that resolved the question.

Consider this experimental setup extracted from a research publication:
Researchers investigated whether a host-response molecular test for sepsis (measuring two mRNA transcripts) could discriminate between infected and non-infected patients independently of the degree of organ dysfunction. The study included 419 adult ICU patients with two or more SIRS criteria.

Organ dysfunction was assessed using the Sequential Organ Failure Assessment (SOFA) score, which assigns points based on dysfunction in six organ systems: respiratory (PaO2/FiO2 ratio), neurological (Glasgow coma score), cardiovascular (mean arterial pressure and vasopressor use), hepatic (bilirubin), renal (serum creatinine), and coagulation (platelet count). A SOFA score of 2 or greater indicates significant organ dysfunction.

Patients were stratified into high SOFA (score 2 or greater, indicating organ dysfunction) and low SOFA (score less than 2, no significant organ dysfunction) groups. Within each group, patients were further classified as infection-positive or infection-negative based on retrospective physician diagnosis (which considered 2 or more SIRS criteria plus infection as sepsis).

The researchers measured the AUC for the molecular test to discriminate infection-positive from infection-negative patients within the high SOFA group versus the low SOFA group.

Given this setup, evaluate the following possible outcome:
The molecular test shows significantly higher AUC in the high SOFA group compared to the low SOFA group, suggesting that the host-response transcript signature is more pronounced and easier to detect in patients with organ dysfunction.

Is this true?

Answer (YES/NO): NO